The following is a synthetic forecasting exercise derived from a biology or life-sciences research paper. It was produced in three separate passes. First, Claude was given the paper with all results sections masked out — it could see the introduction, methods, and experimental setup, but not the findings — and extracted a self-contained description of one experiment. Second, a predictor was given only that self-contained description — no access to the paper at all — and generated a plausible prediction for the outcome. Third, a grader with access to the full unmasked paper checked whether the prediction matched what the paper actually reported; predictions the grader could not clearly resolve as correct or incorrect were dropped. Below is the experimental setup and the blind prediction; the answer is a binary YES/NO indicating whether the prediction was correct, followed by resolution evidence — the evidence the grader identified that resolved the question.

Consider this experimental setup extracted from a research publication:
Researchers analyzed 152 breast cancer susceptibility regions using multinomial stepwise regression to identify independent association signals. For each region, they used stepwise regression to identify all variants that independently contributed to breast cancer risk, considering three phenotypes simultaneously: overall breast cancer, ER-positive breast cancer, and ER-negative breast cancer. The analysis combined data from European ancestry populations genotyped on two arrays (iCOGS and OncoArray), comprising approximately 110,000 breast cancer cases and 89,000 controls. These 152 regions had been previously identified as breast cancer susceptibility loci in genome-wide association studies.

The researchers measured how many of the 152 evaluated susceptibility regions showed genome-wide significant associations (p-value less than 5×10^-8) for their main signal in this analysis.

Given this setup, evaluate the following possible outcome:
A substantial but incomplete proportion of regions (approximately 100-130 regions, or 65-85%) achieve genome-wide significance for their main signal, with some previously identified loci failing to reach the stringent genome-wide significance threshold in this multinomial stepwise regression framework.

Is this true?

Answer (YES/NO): YES